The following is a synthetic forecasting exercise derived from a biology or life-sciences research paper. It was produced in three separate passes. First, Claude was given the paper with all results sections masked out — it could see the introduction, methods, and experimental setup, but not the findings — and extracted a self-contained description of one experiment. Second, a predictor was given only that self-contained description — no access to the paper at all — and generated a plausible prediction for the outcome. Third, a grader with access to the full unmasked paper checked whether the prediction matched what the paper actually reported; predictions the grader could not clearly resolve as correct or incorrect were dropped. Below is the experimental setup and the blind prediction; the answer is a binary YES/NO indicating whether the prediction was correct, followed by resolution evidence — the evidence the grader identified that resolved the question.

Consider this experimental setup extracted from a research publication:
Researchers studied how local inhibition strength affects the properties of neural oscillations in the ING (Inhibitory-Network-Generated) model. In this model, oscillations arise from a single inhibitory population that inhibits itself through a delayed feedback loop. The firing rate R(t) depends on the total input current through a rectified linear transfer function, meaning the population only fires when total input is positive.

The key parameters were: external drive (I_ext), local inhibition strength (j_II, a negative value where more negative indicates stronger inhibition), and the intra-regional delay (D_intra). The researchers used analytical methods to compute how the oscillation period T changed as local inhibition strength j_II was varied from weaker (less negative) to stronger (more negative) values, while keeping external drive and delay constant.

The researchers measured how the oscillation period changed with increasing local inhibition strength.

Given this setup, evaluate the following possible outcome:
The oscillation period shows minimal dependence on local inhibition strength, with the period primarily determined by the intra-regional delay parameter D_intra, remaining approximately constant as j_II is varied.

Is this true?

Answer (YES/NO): NO